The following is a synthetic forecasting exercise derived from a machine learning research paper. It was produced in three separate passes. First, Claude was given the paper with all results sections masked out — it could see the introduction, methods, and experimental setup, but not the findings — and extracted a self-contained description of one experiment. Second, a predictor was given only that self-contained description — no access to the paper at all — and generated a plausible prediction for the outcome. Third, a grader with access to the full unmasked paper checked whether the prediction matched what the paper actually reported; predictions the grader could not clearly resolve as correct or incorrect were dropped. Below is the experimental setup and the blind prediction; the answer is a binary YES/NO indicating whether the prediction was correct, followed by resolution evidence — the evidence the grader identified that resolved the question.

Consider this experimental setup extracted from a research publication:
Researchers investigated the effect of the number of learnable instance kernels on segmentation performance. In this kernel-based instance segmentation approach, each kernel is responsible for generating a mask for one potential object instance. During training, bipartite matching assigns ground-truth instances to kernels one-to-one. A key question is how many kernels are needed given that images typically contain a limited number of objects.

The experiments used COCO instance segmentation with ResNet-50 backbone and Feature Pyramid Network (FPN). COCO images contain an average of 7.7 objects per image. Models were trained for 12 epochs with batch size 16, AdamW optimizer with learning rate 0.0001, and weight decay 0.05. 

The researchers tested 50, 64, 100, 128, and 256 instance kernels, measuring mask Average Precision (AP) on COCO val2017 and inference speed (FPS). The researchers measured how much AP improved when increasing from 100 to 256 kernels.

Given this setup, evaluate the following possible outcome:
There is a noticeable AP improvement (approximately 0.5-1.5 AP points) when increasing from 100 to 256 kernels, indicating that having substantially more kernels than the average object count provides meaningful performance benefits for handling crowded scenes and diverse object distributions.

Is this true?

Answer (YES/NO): YES